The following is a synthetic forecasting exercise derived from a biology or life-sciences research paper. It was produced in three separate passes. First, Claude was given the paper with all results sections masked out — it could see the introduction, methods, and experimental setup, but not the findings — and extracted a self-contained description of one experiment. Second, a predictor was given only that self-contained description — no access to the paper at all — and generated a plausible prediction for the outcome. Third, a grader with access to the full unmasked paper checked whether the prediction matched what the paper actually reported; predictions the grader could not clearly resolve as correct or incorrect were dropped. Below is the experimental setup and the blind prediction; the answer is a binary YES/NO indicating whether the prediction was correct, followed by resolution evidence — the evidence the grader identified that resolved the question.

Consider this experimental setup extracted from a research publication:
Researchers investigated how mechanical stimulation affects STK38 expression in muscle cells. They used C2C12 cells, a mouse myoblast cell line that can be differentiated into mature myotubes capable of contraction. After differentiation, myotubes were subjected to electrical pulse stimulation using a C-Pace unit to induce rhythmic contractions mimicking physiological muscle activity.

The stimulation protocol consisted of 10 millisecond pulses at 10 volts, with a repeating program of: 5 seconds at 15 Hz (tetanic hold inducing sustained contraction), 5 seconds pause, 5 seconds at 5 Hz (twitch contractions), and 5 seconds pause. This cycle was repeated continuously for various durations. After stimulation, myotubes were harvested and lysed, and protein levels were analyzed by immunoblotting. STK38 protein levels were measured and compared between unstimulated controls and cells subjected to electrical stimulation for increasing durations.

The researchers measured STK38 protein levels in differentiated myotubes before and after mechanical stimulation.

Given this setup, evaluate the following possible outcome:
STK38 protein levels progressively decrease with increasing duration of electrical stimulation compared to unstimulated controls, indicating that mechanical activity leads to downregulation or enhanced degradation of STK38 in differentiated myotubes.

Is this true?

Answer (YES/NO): NO